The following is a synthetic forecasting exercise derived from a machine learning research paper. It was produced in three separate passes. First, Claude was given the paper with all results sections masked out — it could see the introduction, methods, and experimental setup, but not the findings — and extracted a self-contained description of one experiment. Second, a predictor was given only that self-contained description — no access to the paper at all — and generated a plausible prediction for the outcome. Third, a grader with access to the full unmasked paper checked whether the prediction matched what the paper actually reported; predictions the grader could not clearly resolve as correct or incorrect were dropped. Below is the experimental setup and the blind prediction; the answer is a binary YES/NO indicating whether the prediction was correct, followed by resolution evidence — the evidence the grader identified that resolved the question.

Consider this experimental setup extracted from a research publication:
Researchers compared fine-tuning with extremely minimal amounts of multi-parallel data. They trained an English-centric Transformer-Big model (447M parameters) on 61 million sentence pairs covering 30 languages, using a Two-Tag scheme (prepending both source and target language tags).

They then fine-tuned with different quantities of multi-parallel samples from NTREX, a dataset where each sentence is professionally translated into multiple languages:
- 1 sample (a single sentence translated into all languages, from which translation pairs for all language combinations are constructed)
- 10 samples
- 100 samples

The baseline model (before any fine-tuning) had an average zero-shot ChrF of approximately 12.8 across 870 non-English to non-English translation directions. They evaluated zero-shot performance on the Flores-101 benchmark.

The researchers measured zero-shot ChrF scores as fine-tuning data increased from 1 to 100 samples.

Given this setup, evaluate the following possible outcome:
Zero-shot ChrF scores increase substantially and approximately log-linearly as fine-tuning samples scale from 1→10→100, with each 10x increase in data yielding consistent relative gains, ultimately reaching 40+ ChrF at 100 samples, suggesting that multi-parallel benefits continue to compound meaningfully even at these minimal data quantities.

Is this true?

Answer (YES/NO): NO